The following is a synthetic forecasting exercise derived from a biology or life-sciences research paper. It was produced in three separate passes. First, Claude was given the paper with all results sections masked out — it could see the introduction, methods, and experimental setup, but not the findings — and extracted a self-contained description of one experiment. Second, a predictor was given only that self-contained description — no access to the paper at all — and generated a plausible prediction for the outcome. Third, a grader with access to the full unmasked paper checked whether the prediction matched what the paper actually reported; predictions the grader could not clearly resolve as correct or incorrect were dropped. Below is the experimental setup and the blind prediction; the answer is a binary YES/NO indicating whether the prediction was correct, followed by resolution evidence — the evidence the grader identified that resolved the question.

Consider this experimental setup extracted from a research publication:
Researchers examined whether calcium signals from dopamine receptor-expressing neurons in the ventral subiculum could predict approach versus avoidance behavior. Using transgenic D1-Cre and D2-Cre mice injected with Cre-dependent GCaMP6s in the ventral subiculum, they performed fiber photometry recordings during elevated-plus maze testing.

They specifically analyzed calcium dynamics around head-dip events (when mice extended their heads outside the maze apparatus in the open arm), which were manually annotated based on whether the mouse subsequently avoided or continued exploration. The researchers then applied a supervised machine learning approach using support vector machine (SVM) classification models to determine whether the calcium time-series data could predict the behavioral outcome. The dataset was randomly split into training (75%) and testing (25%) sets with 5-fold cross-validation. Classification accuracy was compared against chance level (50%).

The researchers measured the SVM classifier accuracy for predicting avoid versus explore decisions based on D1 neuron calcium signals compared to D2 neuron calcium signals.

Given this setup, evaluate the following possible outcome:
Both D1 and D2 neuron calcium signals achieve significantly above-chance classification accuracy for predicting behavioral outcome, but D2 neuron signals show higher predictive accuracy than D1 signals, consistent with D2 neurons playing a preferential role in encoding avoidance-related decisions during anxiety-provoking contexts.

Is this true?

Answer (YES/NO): NO